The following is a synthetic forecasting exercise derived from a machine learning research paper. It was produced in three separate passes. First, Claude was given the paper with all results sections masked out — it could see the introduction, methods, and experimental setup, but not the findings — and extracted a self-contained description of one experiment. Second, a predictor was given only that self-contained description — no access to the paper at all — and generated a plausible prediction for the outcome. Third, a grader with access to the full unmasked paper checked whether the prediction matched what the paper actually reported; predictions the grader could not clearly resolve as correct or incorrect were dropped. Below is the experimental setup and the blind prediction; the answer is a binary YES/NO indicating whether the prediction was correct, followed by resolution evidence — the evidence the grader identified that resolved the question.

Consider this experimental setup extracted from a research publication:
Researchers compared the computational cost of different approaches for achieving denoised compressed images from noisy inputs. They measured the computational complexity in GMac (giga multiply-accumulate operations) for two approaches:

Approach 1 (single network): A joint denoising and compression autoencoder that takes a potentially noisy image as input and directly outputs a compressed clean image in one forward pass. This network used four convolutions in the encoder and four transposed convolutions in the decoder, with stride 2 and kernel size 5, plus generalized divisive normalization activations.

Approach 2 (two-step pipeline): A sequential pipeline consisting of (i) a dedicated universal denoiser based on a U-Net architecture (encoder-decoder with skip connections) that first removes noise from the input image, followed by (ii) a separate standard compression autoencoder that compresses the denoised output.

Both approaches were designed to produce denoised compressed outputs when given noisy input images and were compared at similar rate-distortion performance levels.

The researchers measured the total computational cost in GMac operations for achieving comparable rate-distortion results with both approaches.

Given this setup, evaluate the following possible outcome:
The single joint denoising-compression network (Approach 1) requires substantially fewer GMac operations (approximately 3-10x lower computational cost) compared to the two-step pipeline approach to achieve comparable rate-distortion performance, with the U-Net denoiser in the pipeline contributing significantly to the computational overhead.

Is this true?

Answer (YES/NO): YES